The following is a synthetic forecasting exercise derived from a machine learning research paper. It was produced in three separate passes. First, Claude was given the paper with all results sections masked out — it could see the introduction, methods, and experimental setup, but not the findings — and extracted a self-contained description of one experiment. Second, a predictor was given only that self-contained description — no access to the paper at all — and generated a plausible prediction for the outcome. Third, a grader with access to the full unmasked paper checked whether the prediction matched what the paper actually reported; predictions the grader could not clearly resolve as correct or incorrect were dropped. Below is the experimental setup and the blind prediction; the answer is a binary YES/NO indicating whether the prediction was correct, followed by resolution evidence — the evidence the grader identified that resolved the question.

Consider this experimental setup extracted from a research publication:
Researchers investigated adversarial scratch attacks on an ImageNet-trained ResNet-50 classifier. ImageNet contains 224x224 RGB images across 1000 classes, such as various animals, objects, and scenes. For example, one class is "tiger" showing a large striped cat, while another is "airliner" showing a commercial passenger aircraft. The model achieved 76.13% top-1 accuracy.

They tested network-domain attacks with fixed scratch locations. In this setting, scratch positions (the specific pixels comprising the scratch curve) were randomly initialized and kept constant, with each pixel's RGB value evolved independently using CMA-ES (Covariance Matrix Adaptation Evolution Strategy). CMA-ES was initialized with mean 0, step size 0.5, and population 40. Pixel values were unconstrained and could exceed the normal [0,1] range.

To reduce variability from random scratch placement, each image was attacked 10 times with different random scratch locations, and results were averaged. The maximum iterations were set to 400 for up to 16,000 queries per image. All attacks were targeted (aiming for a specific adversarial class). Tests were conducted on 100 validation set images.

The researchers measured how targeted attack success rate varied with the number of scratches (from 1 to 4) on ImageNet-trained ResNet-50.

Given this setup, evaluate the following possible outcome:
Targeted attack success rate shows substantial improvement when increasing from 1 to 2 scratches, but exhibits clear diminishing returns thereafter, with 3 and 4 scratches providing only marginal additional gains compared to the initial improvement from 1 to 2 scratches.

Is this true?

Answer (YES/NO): NO